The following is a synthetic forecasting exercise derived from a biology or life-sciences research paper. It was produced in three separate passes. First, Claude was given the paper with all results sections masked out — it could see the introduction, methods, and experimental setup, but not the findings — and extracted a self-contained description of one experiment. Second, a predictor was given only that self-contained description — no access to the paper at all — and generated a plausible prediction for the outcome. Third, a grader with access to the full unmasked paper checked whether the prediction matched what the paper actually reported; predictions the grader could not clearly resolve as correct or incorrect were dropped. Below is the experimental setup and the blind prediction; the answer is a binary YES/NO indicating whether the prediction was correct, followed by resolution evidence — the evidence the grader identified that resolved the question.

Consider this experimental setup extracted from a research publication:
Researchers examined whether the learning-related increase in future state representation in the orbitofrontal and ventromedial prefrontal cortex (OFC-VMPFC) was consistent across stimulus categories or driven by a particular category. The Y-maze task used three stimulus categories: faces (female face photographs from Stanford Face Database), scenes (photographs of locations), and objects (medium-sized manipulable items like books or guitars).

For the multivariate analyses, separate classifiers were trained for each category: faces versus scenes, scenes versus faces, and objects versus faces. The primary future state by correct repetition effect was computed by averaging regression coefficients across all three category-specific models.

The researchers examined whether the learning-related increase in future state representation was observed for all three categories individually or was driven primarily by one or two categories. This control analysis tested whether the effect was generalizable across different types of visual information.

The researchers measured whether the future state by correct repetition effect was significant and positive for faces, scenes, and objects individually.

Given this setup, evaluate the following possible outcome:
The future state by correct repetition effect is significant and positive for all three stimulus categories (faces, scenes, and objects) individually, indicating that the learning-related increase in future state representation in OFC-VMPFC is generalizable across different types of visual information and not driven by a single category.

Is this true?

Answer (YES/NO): NO